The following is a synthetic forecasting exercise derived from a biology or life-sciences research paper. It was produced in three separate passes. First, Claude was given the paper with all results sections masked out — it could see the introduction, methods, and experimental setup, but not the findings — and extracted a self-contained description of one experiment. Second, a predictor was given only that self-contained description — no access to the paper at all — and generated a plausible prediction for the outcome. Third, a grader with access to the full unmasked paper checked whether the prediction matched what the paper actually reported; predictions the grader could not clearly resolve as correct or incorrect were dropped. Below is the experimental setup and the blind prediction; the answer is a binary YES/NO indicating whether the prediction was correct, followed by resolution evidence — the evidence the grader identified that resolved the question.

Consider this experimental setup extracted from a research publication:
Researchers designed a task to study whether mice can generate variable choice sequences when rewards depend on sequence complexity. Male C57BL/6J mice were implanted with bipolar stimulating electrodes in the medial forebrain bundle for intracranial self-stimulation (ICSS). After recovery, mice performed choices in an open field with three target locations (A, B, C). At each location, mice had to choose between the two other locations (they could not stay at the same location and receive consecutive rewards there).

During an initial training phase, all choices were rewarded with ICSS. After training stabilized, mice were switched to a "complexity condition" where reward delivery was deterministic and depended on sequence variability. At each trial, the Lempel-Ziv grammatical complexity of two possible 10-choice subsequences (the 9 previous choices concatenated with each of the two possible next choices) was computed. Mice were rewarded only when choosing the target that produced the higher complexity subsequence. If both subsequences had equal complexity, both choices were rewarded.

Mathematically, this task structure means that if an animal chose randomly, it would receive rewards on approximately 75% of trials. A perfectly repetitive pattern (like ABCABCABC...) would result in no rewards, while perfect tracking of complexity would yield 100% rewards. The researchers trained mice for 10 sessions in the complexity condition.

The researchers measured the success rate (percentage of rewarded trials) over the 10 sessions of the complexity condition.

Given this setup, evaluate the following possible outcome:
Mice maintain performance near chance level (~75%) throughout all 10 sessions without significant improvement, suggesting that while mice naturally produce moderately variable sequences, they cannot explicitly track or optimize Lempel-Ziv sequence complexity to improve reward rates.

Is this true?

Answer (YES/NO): NO